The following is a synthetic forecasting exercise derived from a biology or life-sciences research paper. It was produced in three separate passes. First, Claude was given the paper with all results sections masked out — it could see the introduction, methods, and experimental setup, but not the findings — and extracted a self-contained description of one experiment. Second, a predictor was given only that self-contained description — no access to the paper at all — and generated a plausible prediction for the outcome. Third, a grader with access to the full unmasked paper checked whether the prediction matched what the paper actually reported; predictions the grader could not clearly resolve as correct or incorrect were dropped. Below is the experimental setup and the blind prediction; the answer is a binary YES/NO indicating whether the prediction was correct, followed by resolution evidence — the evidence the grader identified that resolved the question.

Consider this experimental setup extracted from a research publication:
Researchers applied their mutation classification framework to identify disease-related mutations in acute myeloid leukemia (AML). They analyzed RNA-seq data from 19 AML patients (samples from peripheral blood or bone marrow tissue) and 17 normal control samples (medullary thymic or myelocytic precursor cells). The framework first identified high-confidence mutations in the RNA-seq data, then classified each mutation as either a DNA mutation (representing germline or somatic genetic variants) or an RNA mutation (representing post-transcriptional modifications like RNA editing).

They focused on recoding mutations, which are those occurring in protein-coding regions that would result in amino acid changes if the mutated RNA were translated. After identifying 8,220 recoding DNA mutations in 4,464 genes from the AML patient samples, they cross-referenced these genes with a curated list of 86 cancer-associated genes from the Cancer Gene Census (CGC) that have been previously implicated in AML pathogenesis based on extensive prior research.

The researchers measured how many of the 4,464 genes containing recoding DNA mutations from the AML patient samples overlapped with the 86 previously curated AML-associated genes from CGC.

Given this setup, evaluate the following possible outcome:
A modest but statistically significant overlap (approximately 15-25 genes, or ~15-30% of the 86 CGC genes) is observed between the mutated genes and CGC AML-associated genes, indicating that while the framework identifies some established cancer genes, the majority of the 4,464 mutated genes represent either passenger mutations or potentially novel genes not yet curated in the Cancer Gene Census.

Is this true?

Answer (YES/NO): NO